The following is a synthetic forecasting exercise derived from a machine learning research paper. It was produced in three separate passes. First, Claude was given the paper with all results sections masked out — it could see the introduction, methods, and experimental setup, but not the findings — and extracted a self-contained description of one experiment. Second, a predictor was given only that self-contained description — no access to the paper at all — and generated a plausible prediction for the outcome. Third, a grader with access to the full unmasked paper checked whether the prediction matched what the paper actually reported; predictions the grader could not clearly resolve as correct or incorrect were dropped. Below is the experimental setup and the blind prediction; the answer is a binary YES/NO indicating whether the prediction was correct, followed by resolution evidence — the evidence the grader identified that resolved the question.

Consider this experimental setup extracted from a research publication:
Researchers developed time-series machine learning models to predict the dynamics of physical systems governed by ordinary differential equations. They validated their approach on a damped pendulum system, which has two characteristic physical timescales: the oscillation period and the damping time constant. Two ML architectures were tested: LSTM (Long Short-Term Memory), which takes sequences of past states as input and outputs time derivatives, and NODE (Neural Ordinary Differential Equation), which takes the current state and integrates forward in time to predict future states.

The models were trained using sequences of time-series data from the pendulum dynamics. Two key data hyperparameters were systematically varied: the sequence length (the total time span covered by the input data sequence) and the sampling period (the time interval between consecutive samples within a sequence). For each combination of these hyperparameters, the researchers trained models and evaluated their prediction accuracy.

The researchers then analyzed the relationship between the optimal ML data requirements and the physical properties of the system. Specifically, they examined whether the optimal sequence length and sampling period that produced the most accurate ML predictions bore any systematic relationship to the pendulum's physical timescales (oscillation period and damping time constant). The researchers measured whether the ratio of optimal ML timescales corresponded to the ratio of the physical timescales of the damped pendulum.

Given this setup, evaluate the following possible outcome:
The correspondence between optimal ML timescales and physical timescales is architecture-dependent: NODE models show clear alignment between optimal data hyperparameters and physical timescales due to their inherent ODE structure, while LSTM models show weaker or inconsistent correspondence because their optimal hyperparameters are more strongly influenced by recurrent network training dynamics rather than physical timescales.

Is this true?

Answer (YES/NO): NO